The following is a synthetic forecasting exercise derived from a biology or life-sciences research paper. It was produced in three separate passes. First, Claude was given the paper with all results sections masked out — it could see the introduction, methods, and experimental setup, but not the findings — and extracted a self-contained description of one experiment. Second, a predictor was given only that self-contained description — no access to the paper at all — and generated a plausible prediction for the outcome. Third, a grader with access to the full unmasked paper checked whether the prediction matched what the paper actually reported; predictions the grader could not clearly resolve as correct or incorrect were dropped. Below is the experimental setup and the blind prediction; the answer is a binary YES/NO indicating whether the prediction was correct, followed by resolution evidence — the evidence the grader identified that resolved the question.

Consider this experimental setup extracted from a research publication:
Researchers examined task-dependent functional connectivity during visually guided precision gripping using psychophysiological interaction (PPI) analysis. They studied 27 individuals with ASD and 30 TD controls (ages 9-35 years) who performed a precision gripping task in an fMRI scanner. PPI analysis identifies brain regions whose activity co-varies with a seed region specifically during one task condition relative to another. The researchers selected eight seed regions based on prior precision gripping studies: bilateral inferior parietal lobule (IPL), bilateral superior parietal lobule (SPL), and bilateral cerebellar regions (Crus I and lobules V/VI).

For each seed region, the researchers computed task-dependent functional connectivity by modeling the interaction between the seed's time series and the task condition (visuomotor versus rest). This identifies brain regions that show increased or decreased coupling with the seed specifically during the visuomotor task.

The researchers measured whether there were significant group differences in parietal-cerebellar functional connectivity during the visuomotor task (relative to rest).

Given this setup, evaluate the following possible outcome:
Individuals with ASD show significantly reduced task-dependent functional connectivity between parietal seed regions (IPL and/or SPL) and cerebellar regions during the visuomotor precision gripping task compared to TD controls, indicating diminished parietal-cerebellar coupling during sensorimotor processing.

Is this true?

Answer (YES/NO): NO